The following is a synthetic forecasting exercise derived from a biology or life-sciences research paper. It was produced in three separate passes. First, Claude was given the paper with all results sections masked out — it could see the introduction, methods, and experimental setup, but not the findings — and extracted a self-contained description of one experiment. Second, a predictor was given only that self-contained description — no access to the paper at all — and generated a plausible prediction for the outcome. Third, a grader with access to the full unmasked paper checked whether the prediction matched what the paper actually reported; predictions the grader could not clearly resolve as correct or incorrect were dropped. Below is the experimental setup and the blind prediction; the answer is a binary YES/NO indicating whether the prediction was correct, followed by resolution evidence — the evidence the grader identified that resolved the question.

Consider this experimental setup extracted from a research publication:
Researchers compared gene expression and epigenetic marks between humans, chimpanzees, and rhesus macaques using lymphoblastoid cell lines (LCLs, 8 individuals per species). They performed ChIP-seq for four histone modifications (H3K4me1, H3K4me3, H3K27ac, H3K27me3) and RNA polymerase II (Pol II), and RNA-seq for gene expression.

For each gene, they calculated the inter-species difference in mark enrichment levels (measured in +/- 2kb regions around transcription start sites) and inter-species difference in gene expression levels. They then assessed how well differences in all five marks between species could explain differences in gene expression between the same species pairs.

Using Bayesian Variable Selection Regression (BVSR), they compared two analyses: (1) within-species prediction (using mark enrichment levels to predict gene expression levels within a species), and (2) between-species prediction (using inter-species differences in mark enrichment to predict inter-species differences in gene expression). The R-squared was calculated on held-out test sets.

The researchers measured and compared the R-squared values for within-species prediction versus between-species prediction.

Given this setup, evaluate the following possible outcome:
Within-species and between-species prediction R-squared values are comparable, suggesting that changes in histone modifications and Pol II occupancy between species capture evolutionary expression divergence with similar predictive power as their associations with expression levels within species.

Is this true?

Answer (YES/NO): NO